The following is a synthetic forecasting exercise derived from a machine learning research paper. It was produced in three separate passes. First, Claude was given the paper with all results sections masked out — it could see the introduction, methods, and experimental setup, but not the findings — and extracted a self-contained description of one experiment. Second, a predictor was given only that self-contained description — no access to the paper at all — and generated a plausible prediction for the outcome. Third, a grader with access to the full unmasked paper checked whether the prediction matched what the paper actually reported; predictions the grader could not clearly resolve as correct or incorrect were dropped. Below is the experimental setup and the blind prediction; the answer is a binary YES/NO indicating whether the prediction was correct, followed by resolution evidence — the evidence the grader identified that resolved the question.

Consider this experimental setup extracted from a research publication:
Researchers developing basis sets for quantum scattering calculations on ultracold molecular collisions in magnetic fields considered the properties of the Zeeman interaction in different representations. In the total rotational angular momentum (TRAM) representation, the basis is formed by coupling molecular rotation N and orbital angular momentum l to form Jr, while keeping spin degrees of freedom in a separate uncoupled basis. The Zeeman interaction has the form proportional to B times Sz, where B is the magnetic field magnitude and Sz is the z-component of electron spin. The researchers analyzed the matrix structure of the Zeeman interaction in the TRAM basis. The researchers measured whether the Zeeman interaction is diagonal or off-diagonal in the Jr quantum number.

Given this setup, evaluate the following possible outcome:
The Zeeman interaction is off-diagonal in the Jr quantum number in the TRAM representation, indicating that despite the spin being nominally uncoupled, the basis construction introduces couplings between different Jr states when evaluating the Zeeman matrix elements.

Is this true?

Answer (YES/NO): NO